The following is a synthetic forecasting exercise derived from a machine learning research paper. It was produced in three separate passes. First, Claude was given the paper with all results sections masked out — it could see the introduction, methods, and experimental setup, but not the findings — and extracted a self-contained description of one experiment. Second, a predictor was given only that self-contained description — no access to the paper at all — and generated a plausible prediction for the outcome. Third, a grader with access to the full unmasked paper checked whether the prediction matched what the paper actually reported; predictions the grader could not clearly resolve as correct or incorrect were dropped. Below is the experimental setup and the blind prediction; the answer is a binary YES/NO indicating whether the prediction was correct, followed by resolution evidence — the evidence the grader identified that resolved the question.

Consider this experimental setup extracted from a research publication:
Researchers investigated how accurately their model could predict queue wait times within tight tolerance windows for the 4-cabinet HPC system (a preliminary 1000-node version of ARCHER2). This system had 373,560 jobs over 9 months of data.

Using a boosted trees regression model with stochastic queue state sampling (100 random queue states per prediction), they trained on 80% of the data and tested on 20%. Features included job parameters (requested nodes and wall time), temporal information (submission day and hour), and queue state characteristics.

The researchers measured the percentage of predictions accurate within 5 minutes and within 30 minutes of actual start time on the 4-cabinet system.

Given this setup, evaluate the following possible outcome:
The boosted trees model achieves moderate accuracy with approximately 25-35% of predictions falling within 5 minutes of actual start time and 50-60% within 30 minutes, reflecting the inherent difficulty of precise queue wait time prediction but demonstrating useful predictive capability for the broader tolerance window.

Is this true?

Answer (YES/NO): NO